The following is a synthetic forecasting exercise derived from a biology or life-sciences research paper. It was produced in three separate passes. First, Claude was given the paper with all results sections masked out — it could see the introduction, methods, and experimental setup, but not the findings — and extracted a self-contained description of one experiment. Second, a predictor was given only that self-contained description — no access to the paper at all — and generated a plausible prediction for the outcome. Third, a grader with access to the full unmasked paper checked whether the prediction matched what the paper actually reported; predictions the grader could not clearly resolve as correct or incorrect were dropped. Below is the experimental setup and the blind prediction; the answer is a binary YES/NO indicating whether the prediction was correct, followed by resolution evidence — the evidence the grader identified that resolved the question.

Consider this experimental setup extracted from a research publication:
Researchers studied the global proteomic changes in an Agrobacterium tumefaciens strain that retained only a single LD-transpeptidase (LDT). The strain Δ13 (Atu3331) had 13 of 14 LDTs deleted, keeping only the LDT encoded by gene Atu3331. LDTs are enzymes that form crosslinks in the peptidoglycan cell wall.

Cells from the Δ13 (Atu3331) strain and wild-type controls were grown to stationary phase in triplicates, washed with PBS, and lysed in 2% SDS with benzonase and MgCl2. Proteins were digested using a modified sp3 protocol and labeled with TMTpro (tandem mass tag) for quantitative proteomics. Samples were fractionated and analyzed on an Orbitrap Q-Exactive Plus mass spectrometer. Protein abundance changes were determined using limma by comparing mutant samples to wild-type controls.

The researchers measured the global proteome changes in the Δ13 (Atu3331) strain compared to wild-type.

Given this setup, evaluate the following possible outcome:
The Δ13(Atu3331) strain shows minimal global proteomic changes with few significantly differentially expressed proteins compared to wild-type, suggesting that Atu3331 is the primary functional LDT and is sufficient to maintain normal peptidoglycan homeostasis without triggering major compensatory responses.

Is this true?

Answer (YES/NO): NO